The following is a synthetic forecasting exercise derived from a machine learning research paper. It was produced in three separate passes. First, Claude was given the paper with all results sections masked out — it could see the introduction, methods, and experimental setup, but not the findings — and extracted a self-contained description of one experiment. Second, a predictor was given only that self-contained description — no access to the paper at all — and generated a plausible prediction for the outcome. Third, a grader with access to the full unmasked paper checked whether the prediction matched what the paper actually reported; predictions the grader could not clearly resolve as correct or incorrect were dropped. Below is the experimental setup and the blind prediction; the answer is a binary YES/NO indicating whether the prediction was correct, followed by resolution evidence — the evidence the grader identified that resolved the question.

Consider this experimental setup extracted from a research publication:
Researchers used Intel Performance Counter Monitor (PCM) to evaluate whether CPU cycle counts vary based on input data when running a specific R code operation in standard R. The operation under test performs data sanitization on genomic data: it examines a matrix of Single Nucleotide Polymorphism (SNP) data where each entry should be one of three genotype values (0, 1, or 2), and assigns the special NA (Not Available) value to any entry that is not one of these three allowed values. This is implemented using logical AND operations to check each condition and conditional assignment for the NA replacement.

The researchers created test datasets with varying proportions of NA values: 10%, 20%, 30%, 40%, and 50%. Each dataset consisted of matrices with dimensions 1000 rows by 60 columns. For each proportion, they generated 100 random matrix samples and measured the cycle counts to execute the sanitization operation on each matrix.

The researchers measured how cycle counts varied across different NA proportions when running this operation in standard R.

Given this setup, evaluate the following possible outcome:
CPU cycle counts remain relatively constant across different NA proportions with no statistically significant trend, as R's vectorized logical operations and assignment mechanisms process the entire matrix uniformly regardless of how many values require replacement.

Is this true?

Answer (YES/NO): NO